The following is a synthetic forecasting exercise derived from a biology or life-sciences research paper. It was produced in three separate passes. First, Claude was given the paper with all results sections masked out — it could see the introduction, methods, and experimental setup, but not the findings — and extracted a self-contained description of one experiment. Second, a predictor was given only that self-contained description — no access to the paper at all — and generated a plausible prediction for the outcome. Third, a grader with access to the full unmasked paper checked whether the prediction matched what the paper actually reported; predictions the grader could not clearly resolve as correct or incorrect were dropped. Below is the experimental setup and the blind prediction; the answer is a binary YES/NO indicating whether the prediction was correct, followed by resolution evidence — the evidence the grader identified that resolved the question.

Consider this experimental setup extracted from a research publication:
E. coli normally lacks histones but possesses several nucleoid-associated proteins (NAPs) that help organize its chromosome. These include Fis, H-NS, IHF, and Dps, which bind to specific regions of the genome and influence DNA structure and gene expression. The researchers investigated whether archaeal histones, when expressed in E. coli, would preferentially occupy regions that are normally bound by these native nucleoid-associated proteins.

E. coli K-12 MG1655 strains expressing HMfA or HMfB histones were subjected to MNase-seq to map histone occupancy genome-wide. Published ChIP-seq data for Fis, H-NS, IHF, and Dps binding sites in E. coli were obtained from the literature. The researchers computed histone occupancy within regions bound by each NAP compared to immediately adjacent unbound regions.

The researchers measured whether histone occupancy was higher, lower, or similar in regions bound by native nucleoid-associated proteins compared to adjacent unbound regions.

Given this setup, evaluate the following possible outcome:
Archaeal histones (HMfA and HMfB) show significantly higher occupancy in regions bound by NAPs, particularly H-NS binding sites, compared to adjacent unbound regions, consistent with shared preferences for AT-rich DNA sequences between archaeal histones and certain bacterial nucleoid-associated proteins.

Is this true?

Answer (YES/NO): NO